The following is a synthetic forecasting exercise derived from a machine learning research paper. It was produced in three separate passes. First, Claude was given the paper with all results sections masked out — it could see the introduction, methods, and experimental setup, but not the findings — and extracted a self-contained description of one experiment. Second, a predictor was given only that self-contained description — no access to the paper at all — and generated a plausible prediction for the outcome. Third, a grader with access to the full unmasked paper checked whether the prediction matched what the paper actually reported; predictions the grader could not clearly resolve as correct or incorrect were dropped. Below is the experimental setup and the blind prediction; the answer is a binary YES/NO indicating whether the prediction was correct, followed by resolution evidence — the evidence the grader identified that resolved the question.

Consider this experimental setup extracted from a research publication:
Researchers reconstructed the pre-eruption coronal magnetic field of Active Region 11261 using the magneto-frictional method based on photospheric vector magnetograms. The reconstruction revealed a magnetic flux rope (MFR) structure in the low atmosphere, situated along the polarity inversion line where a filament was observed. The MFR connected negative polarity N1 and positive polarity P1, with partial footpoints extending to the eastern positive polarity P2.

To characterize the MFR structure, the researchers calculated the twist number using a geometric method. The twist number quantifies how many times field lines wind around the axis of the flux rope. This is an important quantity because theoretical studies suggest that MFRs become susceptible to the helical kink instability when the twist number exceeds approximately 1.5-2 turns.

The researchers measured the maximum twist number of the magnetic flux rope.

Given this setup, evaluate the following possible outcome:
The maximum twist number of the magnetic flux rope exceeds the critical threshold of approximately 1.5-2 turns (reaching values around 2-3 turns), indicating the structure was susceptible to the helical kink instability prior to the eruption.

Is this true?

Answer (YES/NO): NO